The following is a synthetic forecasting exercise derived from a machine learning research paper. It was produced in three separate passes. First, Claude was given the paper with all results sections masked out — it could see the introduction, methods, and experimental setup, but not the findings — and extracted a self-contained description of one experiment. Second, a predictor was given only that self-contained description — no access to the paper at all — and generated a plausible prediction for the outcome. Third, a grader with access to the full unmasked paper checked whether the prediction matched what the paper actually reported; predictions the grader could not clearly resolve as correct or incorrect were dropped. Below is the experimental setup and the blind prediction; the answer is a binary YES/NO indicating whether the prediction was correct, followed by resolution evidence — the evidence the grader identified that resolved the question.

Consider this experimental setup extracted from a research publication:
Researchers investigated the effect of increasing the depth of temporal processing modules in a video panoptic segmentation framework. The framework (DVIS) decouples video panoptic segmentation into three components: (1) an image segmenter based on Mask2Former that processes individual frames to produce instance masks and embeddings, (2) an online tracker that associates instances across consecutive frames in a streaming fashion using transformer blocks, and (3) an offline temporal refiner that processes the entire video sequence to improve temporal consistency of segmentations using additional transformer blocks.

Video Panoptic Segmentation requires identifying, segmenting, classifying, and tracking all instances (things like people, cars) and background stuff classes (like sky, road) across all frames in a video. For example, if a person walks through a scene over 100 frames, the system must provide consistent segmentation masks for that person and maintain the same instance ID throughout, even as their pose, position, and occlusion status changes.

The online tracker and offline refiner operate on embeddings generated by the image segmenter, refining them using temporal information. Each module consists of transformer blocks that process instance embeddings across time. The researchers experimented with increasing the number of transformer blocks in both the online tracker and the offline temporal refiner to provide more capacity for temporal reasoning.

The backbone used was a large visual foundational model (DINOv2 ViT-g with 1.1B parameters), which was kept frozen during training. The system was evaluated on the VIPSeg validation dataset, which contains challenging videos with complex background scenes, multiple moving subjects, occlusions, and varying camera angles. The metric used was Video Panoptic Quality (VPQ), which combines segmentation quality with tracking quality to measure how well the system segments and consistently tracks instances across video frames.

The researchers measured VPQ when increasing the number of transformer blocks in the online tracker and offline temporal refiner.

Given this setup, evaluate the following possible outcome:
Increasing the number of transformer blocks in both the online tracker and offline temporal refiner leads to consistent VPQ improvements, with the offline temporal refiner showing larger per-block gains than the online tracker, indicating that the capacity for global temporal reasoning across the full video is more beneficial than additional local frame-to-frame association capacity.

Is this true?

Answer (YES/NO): NO